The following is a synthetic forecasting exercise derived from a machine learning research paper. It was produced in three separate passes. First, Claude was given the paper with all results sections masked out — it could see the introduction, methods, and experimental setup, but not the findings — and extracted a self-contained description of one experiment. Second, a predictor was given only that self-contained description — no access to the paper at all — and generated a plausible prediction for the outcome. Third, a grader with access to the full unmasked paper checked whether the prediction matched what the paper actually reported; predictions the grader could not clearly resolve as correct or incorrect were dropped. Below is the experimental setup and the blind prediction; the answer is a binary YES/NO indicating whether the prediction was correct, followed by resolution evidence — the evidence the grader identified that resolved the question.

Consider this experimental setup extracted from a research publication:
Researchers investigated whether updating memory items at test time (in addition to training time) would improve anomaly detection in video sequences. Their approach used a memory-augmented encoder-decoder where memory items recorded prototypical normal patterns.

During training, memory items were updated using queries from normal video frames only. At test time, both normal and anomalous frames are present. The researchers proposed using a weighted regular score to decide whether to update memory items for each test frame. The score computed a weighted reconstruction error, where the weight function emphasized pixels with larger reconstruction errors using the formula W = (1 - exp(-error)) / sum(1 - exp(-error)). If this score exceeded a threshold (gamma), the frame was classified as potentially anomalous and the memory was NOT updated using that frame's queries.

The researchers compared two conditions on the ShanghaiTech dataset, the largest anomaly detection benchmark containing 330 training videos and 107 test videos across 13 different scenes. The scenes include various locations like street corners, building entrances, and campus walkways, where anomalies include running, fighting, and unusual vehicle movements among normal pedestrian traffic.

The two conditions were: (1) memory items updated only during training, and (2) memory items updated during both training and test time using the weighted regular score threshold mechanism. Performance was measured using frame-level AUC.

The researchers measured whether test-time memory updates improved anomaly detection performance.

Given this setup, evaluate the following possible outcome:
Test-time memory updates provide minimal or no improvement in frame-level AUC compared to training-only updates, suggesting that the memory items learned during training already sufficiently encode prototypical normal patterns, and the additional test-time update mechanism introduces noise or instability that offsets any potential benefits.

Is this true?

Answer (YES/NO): NO